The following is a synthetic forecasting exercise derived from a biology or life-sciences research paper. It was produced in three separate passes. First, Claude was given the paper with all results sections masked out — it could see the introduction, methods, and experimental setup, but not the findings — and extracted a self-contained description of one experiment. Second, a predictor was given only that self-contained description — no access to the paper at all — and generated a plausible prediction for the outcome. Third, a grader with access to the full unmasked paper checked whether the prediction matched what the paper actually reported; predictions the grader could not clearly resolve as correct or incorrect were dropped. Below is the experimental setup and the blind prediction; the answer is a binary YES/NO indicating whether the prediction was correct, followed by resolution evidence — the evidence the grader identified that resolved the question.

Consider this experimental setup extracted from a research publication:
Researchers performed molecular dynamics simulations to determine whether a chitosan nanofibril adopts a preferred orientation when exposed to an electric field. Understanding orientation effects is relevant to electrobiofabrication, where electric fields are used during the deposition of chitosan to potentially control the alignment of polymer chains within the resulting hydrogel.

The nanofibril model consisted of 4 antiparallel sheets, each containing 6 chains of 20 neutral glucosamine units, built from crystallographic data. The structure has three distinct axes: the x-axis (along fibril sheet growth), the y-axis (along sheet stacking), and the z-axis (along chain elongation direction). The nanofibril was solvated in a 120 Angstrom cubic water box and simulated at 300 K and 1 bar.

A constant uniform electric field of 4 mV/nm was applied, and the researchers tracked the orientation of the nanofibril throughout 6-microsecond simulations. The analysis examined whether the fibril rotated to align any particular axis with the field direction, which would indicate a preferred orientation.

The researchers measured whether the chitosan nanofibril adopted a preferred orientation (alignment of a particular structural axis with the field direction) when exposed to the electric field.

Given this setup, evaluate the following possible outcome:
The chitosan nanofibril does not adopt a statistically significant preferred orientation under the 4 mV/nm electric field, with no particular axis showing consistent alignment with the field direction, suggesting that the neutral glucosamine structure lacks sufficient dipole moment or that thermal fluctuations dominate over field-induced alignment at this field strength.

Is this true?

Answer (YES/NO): NO